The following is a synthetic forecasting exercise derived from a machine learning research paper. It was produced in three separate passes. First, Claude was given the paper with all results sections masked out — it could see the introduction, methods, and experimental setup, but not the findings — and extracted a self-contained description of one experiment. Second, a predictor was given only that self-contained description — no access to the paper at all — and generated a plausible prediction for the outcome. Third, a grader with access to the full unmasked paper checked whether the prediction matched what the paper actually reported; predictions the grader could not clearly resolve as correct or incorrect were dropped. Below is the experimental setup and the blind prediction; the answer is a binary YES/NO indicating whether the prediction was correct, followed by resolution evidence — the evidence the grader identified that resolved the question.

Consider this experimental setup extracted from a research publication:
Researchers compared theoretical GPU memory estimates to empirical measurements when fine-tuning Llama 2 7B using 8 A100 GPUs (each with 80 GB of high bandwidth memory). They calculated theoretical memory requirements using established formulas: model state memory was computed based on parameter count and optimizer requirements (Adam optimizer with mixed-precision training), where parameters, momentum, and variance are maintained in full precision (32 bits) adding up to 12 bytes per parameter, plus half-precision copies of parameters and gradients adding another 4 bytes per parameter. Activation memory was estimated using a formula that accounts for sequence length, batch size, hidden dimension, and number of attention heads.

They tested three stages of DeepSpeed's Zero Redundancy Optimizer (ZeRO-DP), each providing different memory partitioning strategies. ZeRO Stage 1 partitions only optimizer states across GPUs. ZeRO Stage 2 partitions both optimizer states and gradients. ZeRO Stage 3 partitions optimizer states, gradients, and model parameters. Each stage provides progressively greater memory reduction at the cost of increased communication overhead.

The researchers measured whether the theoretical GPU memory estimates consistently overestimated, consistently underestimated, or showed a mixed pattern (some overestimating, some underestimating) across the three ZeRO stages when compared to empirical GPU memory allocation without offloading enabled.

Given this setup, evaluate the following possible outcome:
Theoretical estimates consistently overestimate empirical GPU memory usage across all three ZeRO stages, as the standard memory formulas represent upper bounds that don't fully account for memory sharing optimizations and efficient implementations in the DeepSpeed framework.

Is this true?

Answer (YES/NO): NO